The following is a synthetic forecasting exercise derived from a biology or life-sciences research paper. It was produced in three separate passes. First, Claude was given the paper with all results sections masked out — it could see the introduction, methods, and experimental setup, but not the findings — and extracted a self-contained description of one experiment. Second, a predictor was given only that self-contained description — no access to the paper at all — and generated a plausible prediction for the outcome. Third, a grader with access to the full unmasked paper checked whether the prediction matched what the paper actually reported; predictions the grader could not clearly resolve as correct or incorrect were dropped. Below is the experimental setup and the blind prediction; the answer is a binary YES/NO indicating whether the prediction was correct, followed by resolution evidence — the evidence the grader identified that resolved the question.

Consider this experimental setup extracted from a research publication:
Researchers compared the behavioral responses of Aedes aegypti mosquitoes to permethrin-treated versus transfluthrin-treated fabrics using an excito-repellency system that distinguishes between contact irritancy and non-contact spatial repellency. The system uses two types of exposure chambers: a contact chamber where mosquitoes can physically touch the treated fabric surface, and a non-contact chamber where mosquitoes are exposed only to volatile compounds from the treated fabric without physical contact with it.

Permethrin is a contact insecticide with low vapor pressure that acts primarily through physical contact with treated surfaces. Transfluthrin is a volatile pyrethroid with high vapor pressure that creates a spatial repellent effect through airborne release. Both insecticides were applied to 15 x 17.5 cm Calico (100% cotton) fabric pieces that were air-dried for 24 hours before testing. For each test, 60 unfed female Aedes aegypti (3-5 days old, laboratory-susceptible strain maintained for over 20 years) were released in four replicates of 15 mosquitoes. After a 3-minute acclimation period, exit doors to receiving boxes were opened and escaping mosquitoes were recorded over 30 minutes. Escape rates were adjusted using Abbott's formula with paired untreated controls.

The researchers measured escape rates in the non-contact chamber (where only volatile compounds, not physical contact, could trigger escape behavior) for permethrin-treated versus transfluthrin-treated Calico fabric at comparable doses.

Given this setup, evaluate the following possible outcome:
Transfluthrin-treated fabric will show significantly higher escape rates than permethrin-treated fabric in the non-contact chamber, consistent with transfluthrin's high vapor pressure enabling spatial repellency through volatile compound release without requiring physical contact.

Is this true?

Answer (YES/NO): NO